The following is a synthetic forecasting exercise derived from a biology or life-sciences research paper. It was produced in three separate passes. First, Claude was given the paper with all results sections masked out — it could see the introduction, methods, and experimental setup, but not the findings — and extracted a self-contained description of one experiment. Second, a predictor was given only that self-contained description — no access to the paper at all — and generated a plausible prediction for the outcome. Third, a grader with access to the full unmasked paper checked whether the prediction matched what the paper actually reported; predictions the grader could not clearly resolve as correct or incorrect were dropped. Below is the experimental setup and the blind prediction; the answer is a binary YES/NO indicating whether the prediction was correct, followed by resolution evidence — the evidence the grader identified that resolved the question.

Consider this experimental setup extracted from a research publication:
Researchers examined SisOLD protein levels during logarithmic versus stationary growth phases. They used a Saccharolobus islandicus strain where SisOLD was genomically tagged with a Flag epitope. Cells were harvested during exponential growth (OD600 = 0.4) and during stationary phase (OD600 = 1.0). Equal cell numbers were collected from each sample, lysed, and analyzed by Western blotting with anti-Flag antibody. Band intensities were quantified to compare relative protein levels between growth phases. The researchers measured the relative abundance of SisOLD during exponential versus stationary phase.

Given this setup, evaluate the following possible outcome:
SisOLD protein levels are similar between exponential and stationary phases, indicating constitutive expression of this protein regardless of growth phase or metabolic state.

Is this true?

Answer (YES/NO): NO